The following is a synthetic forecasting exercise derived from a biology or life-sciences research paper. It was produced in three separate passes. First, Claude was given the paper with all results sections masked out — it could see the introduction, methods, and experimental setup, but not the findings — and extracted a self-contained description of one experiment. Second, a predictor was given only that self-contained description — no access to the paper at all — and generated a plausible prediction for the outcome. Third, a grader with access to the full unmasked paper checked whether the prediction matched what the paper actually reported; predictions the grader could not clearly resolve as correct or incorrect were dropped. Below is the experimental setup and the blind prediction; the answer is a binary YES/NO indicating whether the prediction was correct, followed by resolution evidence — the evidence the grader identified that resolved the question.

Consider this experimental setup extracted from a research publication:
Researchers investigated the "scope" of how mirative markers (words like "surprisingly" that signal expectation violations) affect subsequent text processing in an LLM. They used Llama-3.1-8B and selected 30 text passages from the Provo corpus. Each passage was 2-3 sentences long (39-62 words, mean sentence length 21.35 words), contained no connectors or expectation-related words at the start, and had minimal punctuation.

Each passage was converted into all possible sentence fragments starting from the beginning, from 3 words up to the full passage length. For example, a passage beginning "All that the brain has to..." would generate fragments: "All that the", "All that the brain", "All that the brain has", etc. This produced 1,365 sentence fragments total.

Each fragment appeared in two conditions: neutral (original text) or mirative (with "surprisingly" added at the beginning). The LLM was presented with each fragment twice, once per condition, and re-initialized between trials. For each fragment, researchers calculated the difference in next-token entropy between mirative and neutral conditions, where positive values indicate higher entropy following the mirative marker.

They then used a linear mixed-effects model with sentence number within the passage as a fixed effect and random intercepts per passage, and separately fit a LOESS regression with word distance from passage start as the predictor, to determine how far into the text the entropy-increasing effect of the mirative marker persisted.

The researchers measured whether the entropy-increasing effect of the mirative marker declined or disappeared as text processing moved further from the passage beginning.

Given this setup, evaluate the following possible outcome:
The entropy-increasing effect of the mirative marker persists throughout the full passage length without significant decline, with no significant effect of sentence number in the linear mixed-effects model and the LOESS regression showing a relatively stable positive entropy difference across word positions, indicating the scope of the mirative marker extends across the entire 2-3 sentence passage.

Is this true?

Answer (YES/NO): NO